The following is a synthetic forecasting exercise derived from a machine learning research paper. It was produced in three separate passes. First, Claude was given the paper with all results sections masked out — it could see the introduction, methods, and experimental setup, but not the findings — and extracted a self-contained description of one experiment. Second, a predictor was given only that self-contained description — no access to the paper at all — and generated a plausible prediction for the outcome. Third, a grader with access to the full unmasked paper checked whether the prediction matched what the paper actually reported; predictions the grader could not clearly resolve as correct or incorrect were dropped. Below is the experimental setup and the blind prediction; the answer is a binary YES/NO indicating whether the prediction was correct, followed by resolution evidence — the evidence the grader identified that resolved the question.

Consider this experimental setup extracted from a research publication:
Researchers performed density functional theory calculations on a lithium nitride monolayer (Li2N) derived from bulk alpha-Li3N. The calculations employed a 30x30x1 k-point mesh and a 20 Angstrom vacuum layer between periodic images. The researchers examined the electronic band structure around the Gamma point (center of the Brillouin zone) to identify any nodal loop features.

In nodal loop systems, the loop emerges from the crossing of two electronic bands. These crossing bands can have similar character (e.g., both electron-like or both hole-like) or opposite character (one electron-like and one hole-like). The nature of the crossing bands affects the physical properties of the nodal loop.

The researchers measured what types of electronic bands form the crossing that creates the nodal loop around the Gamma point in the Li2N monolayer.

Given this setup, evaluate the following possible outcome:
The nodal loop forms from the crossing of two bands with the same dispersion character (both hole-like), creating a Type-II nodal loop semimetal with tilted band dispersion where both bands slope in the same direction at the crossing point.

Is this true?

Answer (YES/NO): NO